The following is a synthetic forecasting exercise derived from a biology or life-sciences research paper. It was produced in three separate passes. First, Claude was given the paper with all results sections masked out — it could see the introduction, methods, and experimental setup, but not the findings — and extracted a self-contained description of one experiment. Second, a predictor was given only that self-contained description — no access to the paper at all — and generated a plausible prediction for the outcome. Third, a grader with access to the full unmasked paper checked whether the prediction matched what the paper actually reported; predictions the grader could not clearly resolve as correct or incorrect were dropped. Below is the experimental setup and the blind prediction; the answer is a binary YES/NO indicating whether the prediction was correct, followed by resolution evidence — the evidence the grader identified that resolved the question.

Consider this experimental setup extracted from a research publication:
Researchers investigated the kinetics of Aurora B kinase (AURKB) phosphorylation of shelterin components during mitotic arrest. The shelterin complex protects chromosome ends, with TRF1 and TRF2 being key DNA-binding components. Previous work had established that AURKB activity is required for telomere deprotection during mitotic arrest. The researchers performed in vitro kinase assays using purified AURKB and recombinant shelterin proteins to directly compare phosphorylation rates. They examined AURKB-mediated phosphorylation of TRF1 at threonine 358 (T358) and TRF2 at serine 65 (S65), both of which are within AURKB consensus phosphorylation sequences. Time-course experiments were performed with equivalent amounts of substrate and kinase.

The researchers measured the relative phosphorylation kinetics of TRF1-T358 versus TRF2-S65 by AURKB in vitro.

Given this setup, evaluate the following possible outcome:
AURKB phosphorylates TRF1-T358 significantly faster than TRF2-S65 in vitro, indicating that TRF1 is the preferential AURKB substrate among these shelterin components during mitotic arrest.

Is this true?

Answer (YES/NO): YES